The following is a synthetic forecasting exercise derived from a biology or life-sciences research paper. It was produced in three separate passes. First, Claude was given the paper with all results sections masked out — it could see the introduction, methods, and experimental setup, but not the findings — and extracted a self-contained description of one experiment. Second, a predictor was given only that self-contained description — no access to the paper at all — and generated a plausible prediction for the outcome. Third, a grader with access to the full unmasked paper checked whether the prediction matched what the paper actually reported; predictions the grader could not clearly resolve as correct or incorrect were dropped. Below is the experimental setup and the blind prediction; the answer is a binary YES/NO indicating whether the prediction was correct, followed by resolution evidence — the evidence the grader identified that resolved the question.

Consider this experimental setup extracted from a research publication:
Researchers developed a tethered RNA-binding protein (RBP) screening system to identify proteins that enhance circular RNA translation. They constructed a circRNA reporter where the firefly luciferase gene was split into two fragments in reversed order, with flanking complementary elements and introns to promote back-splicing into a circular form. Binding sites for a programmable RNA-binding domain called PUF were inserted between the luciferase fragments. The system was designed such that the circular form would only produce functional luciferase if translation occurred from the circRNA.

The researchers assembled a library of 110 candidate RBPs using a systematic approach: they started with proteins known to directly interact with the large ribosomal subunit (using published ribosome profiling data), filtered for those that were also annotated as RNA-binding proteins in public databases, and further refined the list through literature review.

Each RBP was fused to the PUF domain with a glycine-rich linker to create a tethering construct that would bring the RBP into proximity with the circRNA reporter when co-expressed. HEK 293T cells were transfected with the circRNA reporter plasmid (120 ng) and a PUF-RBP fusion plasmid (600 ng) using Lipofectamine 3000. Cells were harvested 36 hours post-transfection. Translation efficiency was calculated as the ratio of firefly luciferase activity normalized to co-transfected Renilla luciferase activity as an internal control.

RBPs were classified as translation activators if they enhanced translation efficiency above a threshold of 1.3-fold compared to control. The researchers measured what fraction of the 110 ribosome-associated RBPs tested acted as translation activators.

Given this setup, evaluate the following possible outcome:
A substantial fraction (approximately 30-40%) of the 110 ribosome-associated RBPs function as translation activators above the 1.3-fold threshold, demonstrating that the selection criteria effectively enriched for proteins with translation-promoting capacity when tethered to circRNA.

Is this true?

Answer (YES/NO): NO